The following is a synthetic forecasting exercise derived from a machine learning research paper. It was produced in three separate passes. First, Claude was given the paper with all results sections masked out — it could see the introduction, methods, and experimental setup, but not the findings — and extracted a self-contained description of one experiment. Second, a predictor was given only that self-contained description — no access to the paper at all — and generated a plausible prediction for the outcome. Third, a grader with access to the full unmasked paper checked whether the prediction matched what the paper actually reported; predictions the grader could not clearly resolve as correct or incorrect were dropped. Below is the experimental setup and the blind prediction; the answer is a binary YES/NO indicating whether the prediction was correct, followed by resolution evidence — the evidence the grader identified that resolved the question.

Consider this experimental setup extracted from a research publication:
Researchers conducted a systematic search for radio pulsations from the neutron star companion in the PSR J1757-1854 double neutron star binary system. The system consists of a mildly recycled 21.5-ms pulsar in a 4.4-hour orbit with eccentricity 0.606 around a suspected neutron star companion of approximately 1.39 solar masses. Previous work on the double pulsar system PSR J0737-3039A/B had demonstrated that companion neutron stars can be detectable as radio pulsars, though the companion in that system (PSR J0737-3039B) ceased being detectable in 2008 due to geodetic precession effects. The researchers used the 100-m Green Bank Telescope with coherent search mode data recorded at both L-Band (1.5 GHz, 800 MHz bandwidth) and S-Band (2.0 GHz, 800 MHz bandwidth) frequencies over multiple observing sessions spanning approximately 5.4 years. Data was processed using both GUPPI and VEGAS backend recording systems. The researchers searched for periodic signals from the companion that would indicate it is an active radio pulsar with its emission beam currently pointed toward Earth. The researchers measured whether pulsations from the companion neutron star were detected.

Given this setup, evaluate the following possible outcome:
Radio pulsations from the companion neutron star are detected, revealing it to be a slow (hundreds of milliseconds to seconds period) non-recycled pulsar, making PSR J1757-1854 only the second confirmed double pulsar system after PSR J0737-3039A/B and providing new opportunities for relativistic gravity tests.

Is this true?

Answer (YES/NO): NO